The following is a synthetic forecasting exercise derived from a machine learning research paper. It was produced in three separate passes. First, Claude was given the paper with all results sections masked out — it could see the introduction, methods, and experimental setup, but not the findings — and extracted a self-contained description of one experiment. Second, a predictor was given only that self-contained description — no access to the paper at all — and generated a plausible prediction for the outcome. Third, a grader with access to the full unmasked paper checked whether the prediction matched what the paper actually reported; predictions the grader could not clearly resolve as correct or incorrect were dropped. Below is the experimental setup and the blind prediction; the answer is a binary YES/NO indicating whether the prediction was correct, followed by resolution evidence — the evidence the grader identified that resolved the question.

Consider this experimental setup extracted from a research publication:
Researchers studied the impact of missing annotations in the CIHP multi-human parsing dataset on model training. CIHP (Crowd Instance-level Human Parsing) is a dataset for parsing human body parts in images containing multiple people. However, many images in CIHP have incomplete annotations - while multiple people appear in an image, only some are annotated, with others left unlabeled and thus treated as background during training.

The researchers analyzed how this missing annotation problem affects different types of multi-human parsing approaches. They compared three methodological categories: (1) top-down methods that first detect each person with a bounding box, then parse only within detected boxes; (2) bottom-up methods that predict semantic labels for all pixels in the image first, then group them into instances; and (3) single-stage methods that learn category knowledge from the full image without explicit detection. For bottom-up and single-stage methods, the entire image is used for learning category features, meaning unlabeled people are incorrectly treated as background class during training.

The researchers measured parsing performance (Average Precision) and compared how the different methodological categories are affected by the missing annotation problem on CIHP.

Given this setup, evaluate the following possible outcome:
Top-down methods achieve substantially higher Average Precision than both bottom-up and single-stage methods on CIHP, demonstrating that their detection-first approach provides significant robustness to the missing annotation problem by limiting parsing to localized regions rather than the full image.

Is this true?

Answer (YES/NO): NO